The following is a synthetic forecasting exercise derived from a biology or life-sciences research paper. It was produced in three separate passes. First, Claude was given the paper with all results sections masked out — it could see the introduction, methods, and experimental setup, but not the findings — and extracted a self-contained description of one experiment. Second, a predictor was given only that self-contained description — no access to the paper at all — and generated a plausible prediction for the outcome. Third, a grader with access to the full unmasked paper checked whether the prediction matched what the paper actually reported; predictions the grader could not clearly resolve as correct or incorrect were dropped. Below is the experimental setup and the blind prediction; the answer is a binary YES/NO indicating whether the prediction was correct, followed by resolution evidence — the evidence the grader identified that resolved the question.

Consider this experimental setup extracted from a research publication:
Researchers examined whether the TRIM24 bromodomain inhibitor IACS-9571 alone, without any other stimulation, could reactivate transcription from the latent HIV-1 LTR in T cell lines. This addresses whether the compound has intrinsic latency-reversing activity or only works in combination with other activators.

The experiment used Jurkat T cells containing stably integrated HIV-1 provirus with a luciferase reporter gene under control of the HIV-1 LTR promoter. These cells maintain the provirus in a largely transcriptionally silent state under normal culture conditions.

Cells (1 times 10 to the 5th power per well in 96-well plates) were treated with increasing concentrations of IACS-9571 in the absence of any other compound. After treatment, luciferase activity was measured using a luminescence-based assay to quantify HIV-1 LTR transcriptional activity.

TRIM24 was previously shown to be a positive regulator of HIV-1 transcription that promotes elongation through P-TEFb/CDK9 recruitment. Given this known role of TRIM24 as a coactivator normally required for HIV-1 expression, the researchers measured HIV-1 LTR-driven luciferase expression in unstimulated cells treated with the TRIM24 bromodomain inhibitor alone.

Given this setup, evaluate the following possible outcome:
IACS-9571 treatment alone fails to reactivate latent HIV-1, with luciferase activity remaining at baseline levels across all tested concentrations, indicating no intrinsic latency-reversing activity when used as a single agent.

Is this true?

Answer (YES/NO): NO